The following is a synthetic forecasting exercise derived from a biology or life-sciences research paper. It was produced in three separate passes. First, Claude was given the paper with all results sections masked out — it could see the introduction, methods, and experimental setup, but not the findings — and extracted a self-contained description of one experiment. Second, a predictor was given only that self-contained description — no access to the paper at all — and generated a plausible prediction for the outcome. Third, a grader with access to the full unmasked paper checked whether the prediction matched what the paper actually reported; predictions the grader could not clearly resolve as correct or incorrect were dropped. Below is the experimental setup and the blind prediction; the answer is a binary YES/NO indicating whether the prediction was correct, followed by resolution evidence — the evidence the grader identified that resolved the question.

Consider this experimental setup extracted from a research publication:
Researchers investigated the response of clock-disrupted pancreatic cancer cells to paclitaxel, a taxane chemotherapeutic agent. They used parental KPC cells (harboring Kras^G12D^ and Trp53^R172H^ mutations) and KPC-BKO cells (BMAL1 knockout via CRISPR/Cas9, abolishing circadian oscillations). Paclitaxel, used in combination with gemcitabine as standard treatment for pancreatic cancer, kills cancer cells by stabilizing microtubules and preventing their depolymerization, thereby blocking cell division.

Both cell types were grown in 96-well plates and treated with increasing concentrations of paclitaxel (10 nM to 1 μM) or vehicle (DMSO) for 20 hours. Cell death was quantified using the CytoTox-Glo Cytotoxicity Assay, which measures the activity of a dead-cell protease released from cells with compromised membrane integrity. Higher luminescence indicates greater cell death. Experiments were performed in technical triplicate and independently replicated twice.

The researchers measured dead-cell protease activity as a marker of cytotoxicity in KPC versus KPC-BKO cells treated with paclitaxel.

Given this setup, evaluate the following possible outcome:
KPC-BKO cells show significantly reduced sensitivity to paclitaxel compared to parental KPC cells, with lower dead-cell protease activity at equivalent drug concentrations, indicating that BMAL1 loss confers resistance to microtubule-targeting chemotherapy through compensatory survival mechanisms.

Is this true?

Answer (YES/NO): YES